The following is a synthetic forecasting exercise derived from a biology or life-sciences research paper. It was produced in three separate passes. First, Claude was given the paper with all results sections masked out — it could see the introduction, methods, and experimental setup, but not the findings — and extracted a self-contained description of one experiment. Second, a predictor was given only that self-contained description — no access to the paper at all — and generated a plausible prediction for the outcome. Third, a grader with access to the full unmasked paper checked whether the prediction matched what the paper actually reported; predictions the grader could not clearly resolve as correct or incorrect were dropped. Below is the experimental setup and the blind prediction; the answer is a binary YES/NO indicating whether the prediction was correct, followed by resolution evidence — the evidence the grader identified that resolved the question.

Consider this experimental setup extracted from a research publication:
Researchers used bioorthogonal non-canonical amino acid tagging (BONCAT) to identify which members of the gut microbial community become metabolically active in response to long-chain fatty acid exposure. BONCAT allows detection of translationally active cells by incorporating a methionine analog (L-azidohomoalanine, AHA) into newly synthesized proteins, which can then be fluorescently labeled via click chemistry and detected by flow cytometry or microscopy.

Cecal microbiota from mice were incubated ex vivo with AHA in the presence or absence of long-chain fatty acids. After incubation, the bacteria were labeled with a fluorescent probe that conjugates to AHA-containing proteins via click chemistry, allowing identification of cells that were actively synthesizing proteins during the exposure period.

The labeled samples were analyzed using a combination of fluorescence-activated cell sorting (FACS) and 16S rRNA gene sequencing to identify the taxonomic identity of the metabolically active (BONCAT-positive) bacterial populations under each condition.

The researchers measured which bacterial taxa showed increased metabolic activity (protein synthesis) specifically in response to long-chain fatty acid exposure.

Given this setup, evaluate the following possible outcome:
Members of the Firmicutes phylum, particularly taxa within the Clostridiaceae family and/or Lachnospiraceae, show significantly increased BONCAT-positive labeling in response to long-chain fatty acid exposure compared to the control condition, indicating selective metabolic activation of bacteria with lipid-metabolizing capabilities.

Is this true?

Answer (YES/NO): YES